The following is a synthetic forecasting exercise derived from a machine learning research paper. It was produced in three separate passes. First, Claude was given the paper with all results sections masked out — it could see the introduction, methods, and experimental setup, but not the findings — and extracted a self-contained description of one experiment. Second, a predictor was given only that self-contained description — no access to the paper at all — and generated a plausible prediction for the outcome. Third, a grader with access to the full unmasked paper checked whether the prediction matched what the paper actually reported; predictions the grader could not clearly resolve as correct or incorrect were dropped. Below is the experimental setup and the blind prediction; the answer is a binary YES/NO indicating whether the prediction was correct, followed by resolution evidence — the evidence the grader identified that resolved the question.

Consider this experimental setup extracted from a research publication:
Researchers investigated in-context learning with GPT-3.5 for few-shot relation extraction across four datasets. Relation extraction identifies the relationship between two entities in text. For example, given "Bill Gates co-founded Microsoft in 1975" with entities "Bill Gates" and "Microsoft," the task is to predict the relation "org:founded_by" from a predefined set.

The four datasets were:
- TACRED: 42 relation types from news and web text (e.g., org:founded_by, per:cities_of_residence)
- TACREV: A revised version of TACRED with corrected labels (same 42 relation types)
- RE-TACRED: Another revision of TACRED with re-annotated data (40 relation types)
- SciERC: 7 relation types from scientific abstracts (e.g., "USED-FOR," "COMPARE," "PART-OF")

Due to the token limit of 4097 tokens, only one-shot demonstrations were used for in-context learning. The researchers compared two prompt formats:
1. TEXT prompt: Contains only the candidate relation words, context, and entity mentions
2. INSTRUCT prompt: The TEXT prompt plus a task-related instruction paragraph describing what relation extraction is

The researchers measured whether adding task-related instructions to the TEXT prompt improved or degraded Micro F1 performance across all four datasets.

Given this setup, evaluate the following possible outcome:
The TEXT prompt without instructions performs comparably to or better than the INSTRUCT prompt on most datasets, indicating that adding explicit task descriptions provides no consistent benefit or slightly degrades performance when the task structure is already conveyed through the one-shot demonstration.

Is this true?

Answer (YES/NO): NO